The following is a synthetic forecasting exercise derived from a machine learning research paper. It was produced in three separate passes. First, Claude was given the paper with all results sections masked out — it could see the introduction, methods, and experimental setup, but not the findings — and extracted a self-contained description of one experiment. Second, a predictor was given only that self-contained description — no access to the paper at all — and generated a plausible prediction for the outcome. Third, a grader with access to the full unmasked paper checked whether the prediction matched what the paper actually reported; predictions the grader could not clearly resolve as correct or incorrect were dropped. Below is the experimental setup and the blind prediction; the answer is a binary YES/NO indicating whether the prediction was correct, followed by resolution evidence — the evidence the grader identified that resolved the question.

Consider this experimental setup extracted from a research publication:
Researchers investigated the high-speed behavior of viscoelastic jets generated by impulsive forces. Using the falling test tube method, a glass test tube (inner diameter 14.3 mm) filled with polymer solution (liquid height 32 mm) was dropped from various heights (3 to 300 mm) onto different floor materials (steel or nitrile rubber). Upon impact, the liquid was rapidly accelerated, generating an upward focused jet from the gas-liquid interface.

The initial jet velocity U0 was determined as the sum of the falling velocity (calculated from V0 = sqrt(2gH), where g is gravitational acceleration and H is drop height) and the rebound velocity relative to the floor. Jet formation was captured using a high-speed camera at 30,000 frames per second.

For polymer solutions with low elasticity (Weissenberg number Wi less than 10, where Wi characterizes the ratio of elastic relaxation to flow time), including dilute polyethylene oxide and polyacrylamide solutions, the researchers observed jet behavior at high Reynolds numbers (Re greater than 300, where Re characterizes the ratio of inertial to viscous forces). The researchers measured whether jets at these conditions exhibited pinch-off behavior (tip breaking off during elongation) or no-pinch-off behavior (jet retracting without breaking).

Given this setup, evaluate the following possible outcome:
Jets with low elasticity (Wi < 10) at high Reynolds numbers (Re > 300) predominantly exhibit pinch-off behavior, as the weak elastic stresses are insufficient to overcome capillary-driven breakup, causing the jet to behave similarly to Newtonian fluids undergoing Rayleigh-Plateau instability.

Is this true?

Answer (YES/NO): YES